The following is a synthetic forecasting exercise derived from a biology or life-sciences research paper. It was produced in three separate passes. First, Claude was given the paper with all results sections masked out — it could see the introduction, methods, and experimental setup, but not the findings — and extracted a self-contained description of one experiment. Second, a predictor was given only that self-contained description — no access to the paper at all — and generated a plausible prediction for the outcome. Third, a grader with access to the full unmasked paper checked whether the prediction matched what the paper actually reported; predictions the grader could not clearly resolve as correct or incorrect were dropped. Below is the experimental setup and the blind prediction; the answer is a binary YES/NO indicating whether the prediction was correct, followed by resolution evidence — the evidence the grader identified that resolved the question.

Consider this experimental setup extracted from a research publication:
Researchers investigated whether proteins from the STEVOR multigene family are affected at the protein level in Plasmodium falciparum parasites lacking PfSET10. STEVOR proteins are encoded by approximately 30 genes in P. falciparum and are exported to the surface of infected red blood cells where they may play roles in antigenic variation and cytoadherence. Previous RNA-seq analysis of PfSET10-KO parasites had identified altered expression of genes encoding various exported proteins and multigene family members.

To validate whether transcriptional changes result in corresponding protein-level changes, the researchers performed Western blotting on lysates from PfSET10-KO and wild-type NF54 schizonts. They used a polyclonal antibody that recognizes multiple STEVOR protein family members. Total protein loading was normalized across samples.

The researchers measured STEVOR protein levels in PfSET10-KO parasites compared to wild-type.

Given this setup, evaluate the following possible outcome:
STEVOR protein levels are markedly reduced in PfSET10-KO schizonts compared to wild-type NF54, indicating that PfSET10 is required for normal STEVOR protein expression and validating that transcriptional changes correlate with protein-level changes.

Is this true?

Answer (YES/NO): NO